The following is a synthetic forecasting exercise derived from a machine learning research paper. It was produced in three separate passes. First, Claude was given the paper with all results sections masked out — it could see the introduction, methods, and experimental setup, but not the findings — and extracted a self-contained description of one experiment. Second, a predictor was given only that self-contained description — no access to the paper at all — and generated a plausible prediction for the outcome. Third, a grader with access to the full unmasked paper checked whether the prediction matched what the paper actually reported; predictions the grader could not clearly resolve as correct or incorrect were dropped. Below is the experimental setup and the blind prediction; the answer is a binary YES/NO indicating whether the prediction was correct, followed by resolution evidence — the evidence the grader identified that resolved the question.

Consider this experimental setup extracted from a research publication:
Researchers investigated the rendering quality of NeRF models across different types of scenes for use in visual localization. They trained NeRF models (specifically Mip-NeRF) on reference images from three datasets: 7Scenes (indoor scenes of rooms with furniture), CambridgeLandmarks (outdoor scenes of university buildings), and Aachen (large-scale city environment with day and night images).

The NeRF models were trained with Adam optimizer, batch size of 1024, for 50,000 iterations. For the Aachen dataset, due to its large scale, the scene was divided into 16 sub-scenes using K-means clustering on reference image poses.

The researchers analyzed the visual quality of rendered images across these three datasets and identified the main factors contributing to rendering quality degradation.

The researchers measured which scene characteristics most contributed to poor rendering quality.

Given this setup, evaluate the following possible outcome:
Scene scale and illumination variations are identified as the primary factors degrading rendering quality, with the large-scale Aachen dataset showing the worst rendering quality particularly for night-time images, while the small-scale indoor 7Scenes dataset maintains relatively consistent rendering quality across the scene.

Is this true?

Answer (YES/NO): NO